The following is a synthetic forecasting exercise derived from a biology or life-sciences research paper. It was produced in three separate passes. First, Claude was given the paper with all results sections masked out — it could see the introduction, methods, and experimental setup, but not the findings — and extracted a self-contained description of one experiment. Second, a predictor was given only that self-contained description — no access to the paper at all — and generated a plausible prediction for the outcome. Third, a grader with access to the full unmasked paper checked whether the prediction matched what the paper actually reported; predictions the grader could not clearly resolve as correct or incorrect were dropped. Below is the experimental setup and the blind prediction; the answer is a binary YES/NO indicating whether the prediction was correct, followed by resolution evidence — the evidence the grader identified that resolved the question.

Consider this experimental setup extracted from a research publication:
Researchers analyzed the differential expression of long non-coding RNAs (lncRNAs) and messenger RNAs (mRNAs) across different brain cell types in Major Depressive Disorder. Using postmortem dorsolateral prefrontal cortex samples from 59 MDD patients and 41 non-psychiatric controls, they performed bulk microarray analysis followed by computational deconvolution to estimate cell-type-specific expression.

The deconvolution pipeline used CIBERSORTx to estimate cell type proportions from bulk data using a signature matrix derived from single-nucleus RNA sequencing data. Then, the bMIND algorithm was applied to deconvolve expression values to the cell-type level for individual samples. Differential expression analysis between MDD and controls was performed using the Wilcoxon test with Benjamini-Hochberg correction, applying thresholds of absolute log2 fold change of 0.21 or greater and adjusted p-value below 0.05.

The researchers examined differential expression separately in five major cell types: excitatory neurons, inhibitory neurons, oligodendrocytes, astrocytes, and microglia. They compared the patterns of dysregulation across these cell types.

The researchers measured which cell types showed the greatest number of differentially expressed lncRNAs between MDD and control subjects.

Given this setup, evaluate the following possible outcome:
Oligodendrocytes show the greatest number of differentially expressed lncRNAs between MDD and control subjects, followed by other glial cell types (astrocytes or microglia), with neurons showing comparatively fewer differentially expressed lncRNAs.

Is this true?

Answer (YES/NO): NO